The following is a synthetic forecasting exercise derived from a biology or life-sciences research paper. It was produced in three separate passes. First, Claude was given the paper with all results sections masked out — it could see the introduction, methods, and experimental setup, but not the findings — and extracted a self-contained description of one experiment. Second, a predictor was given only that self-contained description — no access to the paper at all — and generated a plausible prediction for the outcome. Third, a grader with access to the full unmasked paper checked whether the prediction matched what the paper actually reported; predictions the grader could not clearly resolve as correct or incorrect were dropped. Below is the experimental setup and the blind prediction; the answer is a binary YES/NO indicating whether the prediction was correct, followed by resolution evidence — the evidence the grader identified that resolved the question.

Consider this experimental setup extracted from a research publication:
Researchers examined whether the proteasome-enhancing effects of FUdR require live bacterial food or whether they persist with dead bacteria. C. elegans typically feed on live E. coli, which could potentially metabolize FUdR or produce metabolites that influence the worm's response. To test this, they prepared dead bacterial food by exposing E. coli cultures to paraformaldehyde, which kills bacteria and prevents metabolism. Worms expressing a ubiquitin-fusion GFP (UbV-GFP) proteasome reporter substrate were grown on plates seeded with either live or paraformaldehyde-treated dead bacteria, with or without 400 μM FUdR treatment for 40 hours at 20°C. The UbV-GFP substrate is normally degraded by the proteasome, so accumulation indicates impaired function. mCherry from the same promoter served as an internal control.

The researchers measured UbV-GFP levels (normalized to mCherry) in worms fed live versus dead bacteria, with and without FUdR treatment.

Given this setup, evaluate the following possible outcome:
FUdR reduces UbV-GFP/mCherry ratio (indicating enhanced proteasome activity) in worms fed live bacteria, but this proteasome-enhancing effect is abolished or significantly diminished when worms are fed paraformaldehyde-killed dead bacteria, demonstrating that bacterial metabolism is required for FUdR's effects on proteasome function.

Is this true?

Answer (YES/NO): NO